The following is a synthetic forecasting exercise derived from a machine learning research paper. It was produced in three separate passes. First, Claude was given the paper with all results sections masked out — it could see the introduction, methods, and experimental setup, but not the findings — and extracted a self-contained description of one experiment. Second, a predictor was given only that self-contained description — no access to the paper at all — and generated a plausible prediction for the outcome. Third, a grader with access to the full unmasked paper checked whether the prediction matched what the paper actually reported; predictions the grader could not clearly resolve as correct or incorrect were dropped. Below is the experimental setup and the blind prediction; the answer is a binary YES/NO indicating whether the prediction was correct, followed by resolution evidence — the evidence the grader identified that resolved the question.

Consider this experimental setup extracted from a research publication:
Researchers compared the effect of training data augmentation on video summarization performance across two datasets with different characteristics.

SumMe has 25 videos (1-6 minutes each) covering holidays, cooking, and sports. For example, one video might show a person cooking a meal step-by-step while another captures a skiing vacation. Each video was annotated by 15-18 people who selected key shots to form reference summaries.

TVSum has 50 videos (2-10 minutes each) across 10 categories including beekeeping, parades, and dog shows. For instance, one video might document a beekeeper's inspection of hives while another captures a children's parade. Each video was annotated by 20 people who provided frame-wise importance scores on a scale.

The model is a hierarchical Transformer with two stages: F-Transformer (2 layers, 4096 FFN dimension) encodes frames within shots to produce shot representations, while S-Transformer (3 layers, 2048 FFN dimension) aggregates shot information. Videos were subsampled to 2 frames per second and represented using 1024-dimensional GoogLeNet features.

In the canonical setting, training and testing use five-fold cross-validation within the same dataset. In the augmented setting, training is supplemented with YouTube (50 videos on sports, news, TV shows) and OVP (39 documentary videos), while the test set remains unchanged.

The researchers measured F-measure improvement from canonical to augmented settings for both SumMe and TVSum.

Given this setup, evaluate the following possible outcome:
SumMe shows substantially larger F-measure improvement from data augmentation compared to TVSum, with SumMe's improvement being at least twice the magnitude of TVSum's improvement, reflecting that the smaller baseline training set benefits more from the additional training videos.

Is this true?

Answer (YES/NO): NO